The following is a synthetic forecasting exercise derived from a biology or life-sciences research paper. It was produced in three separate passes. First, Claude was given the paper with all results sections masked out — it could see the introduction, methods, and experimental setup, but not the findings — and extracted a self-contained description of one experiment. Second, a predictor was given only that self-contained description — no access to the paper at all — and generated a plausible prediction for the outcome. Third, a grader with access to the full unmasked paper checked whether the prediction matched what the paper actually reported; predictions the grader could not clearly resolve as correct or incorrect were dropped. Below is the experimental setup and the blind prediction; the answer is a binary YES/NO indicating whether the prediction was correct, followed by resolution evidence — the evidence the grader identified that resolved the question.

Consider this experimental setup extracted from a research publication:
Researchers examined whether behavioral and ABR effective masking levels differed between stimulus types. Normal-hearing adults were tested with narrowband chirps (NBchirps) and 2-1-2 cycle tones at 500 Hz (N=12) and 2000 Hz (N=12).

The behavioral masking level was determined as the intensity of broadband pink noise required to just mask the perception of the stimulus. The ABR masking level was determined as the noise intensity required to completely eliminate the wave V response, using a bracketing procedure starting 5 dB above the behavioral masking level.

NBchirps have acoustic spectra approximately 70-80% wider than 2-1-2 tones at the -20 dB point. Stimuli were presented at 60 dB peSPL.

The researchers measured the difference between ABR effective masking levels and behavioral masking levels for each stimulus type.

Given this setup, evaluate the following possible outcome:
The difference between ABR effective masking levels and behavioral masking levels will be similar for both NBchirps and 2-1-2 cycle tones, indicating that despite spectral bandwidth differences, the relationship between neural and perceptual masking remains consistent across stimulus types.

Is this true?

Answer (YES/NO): YES